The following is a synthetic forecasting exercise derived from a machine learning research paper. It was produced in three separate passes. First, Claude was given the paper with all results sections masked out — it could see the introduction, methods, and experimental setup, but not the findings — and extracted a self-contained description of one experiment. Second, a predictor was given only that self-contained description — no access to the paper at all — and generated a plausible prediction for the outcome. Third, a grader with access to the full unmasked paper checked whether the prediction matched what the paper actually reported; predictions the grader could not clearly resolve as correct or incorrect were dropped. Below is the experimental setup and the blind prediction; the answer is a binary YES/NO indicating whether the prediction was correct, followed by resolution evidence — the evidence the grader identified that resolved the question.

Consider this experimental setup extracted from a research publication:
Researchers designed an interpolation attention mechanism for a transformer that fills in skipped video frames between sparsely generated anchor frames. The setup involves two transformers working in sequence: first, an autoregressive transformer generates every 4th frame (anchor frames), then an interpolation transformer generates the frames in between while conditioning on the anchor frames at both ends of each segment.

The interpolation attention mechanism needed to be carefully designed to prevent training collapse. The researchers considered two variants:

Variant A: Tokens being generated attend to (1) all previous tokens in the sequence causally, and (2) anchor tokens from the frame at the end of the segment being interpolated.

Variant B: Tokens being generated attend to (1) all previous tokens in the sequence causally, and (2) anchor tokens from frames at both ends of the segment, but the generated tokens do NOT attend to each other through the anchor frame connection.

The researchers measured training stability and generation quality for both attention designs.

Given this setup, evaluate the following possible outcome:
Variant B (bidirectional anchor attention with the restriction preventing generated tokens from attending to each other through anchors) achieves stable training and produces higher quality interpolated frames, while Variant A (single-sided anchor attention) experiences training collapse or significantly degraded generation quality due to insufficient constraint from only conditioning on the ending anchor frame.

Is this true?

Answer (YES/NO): NO